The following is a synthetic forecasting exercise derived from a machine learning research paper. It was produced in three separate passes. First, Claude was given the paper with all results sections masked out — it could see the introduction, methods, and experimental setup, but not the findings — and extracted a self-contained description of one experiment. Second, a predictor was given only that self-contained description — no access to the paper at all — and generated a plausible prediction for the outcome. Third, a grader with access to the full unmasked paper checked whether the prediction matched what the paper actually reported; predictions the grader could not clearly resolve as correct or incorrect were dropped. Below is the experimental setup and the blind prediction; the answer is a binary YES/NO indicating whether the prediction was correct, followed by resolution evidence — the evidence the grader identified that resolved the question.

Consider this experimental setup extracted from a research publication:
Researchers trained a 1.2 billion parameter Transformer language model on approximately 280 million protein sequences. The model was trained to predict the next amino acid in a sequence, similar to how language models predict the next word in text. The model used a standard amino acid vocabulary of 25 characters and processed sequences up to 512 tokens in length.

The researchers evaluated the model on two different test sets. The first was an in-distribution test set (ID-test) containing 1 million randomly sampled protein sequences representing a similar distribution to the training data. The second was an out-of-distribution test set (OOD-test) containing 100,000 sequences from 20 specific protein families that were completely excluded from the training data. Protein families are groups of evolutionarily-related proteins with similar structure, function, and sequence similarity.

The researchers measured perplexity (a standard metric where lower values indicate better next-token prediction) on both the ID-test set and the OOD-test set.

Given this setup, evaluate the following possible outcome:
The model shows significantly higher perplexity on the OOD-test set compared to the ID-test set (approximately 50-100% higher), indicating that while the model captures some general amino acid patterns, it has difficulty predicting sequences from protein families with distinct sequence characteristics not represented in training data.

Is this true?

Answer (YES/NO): YES